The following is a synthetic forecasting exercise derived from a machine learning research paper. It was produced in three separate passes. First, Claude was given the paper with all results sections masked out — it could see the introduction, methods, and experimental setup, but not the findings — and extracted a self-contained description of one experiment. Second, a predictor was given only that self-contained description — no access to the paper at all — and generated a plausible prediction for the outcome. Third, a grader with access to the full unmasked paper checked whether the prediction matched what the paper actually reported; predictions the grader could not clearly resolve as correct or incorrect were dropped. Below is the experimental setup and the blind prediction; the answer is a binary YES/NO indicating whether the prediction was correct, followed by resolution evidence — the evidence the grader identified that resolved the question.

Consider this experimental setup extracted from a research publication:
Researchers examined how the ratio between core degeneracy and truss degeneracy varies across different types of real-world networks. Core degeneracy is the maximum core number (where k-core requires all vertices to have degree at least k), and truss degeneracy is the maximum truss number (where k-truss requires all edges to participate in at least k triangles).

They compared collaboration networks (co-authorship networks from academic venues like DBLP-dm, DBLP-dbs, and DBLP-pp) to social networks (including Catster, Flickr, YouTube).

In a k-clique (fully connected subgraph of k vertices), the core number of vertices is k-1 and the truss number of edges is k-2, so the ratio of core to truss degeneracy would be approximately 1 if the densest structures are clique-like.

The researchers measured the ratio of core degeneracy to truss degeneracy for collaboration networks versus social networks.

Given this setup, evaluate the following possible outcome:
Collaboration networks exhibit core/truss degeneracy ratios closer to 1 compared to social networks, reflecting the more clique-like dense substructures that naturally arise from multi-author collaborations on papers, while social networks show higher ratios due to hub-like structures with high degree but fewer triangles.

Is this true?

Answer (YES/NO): YES